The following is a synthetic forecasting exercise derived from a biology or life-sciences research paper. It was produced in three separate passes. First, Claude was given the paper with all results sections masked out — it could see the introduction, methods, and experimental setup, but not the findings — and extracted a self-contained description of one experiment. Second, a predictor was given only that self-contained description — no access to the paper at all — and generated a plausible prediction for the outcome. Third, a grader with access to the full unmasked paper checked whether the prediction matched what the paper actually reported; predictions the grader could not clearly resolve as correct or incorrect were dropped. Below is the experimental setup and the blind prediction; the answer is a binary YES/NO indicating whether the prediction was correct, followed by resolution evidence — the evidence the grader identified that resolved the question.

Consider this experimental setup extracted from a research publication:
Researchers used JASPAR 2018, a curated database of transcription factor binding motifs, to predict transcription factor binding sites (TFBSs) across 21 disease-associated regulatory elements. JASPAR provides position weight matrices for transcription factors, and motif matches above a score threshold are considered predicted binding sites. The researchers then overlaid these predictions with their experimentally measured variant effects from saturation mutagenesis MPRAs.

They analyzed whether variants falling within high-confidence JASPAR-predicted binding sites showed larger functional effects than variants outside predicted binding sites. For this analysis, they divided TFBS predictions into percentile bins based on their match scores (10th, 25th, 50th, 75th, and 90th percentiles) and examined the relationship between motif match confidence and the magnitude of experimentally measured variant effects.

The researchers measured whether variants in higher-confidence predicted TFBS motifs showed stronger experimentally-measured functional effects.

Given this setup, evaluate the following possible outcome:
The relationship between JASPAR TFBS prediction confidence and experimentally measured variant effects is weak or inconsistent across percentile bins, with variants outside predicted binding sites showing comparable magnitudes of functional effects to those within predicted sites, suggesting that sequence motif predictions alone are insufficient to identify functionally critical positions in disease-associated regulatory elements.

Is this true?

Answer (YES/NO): NO